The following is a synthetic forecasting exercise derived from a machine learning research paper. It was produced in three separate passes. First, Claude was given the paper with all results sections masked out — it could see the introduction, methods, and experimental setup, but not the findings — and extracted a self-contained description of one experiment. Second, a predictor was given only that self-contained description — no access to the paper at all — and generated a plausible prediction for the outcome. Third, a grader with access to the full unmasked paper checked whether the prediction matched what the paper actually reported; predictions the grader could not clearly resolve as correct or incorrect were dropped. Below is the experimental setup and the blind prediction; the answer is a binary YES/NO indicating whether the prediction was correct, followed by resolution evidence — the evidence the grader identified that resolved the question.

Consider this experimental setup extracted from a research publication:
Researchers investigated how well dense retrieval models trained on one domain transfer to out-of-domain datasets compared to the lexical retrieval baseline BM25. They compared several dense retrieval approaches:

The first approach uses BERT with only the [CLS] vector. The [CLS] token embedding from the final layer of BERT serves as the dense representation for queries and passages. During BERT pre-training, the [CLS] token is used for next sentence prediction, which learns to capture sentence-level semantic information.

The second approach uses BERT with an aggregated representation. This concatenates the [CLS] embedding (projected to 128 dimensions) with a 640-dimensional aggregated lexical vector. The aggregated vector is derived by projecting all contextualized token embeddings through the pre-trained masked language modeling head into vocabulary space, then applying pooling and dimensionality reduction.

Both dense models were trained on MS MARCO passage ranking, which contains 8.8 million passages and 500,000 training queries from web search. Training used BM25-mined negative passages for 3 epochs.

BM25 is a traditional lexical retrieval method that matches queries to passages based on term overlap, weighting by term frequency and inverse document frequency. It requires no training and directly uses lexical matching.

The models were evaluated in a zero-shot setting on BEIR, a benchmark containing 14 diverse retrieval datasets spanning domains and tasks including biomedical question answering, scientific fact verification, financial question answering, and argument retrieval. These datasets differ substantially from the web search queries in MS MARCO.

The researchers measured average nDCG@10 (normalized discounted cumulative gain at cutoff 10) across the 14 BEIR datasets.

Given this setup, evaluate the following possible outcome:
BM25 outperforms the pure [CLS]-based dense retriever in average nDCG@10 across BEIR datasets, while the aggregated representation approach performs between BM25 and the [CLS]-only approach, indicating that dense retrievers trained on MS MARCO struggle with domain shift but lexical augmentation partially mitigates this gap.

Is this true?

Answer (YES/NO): YES